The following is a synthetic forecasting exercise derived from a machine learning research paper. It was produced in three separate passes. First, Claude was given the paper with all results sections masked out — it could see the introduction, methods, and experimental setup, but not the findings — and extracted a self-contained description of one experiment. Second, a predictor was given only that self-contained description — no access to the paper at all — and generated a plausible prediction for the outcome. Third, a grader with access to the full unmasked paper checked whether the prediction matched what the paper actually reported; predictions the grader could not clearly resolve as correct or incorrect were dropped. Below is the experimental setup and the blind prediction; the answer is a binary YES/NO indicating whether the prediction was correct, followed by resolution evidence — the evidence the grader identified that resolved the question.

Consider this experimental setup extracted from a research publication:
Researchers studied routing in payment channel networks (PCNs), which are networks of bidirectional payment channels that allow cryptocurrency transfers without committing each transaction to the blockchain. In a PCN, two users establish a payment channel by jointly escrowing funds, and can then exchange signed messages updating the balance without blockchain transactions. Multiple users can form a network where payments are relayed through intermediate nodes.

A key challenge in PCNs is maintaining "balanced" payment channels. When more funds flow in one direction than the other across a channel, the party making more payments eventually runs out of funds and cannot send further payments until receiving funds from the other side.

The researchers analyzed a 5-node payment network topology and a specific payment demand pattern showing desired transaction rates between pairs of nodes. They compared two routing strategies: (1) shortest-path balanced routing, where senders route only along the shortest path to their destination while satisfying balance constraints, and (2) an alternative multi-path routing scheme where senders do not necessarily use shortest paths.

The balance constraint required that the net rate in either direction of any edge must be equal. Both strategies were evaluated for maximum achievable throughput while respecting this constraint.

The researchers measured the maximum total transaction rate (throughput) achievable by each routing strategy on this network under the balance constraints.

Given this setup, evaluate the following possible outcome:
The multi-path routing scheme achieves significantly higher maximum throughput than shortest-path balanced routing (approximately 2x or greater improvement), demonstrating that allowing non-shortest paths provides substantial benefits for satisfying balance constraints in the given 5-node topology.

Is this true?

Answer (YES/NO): NO